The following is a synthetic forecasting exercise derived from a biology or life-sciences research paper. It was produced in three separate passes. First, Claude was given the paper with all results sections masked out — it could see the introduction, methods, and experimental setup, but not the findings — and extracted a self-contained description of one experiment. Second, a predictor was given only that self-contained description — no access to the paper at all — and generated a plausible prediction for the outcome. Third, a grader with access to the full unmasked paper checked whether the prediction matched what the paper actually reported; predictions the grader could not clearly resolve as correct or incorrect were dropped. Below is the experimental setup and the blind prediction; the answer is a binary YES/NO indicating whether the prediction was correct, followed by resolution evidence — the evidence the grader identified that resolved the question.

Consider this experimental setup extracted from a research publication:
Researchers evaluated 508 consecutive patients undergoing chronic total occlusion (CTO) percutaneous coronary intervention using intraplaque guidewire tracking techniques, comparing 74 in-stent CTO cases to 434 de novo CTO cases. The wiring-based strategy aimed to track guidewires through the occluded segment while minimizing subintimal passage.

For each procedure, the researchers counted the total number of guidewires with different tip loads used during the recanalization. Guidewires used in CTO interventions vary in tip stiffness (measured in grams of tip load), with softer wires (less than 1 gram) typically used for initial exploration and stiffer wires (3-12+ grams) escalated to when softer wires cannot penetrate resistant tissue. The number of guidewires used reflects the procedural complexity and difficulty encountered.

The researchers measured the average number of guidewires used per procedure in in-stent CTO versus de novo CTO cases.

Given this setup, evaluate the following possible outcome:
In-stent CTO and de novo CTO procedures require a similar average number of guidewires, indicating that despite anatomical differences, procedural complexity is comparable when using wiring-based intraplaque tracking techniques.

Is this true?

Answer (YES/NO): NO